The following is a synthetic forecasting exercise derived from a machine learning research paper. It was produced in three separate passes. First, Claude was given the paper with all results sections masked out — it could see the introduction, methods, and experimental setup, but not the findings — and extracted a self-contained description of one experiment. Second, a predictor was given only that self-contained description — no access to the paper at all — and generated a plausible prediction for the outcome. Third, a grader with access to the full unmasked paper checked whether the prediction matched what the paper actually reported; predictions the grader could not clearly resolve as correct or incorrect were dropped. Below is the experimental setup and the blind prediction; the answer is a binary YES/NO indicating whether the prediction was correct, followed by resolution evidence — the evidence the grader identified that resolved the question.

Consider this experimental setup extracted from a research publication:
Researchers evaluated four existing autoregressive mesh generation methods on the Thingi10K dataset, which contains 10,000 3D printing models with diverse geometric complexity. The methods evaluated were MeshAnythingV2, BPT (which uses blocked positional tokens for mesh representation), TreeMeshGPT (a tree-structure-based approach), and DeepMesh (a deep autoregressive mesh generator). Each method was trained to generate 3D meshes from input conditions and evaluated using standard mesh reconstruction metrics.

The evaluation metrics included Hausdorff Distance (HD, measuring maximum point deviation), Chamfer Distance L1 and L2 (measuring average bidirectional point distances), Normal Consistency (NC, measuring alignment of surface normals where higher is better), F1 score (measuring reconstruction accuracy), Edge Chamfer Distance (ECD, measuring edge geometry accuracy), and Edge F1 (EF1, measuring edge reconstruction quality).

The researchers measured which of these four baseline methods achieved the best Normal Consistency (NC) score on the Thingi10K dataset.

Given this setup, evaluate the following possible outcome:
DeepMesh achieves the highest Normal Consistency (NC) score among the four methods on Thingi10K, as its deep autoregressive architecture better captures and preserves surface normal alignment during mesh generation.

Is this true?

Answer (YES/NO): NO